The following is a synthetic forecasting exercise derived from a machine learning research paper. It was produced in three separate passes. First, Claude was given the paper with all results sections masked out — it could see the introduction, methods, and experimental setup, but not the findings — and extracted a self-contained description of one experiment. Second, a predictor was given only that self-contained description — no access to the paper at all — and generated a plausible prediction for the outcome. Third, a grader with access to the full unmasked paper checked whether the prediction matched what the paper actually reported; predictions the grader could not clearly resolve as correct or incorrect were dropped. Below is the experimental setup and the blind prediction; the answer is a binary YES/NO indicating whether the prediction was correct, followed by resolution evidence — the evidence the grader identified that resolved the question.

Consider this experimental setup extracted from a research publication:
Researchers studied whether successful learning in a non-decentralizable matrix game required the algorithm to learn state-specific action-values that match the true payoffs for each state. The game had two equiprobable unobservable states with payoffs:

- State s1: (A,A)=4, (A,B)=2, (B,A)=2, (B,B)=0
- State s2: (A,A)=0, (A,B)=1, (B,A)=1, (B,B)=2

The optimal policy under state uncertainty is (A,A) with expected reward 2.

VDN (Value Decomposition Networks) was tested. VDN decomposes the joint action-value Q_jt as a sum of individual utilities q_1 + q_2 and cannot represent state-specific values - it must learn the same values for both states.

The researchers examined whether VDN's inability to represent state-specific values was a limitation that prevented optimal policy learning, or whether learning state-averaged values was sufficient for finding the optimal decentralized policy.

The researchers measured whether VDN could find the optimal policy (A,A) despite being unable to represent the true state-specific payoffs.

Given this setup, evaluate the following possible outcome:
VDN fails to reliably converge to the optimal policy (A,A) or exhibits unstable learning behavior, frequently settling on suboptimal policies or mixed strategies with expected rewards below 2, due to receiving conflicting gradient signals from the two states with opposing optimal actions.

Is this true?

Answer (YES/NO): NO